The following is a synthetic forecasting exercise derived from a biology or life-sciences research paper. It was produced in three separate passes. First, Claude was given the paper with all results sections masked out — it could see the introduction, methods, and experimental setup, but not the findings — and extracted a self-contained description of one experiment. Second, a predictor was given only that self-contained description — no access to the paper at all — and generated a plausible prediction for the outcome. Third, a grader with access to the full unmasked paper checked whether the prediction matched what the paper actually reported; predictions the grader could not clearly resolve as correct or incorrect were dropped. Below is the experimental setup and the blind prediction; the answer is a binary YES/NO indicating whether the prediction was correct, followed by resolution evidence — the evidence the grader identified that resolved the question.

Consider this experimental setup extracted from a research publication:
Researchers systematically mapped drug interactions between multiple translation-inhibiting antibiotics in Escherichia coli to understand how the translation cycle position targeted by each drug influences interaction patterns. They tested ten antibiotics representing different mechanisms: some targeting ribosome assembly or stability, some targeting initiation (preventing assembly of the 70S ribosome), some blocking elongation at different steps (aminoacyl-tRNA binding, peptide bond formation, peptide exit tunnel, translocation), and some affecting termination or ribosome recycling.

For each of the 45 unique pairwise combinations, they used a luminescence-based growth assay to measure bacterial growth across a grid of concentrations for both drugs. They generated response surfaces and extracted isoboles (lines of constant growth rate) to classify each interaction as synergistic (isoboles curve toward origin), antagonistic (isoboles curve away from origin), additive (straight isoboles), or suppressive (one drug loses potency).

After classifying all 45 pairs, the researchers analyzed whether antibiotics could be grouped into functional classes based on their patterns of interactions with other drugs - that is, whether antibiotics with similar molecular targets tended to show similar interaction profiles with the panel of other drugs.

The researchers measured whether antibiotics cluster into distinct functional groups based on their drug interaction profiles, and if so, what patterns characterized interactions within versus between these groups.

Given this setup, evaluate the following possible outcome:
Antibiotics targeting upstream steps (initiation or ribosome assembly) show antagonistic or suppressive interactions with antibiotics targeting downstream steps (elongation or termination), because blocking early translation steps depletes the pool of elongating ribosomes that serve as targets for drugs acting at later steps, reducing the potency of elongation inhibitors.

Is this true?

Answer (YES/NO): NO